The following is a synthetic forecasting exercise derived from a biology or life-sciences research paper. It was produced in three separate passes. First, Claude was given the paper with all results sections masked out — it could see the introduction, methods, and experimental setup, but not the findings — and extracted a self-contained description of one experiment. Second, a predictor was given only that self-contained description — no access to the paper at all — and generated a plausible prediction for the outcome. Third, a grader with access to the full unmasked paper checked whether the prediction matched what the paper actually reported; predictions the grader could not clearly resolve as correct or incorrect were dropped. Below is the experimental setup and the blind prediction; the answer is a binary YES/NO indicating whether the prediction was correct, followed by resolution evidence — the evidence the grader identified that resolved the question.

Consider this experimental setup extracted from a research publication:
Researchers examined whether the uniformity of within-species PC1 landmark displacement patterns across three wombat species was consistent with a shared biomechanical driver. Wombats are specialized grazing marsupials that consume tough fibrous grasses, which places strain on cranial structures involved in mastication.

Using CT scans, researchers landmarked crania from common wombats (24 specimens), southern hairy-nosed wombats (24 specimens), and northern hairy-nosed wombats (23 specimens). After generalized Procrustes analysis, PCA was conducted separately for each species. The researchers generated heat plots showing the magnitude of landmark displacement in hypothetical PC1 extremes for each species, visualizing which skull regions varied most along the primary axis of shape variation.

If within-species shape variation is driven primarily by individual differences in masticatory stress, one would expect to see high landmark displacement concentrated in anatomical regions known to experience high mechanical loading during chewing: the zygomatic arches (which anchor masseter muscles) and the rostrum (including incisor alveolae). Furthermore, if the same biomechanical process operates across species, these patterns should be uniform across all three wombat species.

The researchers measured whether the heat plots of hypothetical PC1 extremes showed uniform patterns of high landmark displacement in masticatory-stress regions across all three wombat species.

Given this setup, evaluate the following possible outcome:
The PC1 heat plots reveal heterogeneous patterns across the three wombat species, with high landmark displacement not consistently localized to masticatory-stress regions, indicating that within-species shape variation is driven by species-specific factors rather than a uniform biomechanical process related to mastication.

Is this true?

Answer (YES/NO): NO